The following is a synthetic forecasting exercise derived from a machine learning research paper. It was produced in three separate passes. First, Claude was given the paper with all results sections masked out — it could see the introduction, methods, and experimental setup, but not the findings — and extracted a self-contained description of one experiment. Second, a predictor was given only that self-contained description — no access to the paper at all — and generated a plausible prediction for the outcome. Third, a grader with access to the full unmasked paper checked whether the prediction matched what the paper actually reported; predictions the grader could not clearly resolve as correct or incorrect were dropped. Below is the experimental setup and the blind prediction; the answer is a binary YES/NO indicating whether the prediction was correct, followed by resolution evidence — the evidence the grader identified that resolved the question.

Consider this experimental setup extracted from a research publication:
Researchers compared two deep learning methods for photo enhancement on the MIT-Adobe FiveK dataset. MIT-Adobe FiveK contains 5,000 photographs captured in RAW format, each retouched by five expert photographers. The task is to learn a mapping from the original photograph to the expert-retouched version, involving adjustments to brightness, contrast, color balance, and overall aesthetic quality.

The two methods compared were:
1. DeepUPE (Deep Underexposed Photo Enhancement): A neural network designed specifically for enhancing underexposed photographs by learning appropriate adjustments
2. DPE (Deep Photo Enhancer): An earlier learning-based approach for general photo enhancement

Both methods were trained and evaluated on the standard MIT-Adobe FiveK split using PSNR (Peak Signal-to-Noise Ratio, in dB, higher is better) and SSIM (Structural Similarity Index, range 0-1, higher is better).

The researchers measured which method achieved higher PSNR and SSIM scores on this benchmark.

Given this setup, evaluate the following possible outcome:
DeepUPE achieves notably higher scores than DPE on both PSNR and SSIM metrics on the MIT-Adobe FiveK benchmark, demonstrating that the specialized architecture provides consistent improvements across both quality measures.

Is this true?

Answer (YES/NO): YES